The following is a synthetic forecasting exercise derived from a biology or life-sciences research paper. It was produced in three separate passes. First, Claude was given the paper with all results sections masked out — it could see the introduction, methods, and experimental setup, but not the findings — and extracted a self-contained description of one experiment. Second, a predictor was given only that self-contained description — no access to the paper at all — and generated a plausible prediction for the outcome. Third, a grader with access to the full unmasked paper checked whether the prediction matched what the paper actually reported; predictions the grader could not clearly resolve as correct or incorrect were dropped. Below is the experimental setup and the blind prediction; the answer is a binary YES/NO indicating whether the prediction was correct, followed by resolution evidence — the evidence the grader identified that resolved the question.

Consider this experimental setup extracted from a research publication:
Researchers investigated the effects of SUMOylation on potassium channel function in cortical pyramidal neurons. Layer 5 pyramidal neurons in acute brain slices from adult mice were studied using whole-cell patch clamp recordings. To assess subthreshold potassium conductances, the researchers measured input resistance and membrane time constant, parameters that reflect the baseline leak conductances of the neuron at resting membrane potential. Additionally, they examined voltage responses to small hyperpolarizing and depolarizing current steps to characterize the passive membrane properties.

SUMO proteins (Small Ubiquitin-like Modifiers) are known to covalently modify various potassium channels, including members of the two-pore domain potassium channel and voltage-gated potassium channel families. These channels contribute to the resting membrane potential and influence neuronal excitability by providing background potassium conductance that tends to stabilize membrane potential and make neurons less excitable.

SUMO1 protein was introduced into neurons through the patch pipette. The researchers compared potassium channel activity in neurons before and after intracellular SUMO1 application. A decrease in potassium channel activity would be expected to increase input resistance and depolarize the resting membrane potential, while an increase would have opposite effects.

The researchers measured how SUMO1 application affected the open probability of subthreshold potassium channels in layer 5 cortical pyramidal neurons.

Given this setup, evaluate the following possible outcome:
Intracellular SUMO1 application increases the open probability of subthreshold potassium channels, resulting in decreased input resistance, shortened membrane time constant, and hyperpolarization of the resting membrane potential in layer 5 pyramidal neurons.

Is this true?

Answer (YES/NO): NO